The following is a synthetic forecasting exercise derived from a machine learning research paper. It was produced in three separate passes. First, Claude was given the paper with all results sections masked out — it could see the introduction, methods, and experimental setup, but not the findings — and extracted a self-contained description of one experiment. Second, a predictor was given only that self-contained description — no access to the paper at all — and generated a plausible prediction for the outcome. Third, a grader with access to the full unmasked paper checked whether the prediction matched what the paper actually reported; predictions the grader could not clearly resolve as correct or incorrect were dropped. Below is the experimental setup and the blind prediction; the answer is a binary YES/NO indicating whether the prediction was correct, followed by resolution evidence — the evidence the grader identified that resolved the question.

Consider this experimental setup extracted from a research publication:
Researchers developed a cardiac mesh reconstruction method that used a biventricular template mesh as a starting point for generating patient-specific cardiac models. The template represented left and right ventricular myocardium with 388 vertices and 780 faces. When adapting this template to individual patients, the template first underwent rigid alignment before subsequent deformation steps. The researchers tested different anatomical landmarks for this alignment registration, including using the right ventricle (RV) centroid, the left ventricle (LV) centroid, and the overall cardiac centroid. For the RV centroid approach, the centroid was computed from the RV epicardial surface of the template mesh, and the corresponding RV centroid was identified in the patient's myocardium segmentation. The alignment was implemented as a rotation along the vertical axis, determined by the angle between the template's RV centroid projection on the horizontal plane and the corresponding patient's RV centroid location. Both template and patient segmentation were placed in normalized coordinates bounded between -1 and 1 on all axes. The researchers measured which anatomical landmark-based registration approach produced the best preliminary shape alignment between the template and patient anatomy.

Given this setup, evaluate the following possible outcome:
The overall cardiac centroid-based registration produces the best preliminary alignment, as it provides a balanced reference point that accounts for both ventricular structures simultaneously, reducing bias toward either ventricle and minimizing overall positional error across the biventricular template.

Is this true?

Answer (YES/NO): NO